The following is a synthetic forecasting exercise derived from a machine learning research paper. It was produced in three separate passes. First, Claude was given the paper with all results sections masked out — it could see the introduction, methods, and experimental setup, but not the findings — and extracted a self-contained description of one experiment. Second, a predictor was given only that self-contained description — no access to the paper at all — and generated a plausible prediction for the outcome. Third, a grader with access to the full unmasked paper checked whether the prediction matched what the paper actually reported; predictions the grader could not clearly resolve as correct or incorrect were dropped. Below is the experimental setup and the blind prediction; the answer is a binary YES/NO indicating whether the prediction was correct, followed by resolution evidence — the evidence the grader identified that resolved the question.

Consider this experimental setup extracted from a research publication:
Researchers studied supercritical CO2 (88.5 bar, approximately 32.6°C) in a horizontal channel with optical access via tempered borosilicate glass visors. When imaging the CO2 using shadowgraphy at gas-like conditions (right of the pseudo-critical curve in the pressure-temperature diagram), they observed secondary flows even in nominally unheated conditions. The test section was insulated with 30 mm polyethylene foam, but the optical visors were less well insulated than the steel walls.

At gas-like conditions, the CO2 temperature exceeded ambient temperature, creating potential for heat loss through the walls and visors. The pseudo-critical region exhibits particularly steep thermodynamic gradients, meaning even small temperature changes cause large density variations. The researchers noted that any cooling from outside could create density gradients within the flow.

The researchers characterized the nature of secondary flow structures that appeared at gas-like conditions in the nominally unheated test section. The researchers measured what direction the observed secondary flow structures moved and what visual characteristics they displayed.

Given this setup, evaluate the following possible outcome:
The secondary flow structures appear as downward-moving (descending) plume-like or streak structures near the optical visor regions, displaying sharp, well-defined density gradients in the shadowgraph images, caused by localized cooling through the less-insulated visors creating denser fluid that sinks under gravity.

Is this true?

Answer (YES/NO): NO